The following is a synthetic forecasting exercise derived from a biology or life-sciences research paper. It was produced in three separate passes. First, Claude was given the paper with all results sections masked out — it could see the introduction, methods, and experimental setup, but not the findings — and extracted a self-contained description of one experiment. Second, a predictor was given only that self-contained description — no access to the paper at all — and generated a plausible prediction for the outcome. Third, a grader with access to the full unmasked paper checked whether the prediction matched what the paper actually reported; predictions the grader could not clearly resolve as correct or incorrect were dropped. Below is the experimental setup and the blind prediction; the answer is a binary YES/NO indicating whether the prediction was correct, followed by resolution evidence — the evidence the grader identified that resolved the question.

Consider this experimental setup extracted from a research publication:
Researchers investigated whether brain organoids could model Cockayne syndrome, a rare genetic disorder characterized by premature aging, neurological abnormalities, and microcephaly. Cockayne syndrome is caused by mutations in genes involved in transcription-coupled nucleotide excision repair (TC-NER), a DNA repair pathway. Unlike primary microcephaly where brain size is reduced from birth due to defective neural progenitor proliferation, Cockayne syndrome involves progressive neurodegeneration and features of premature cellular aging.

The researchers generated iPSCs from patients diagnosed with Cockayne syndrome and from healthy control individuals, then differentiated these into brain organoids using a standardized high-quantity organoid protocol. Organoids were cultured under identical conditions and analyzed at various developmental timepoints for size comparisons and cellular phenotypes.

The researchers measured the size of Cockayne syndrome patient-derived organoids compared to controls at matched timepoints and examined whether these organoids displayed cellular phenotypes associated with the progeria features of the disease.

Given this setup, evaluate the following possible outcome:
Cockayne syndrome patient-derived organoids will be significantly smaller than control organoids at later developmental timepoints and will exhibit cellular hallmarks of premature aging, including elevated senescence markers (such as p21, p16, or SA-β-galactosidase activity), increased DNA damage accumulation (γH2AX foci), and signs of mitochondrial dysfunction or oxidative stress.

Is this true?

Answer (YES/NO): NO